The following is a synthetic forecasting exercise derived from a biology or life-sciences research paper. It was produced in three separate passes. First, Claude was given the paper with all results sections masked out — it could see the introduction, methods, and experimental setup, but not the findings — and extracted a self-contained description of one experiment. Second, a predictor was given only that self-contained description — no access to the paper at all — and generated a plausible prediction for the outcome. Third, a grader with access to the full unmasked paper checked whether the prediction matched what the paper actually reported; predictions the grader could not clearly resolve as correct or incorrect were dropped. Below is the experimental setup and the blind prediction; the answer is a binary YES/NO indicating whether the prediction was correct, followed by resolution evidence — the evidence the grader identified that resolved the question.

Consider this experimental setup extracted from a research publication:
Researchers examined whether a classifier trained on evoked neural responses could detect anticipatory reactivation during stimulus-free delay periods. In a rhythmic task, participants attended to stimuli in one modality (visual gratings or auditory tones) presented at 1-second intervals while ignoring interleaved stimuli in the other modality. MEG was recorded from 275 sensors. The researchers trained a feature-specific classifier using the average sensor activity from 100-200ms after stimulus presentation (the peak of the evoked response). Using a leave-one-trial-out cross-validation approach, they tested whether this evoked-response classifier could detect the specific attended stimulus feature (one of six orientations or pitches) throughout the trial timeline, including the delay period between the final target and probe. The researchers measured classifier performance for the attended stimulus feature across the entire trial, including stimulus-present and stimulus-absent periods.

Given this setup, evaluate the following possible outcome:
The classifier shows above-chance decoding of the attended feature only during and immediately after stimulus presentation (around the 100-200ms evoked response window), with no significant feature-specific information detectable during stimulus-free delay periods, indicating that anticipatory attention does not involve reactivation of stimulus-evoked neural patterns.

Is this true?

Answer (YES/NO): YES